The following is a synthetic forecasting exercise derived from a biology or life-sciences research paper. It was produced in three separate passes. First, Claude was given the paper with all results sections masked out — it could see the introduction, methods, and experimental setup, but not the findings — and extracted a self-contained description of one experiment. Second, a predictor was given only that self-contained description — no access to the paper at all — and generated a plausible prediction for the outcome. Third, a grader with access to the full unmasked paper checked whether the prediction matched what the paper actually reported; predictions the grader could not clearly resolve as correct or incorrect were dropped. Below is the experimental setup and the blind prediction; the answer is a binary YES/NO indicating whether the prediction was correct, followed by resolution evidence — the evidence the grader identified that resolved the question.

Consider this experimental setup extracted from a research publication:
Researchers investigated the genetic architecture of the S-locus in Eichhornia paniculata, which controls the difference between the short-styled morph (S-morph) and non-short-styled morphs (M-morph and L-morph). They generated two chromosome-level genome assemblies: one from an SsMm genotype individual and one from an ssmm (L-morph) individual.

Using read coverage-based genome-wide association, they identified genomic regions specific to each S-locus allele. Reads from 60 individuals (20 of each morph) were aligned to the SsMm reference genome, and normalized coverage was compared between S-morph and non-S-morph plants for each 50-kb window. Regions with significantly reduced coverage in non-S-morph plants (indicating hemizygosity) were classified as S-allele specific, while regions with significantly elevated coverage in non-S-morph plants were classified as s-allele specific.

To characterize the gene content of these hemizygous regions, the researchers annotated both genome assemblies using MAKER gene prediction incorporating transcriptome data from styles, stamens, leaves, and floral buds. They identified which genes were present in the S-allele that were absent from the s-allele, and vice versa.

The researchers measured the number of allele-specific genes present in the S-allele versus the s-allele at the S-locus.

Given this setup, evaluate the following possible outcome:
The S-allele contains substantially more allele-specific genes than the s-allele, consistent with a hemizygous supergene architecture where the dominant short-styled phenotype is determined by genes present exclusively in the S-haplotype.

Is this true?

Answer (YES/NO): NO